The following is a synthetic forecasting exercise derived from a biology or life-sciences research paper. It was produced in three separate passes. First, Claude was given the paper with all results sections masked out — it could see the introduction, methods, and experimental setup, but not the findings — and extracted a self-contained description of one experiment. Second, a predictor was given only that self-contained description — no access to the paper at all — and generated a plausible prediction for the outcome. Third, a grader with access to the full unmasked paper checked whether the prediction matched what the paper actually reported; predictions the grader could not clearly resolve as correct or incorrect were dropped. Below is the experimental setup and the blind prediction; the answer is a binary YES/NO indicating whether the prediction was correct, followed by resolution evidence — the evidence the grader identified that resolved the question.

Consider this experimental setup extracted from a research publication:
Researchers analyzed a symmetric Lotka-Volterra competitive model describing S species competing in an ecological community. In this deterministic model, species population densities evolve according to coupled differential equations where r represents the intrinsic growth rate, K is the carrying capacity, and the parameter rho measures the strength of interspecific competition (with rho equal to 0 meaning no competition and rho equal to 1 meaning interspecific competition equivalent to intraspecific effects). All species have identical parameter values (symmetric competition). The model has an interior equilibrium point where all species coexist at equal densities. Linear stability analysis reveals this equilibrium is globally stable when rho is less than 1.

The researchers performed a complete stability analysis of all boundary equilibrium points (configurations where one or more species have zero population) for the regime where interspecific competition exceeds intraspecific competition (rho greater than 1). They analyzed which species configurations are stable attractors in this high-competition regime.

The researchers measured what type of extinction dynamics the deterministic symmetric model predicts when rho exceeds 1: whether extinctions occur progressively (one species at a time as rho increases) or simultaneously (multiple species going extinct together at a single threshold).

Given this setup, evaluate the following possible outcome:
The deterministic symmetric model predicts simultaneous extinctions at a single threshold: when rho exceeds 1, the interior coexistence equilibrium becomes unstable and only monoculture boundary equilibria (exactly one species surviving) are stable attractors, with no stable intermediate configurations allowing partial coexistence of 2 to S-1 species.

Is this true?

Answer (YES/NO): YES